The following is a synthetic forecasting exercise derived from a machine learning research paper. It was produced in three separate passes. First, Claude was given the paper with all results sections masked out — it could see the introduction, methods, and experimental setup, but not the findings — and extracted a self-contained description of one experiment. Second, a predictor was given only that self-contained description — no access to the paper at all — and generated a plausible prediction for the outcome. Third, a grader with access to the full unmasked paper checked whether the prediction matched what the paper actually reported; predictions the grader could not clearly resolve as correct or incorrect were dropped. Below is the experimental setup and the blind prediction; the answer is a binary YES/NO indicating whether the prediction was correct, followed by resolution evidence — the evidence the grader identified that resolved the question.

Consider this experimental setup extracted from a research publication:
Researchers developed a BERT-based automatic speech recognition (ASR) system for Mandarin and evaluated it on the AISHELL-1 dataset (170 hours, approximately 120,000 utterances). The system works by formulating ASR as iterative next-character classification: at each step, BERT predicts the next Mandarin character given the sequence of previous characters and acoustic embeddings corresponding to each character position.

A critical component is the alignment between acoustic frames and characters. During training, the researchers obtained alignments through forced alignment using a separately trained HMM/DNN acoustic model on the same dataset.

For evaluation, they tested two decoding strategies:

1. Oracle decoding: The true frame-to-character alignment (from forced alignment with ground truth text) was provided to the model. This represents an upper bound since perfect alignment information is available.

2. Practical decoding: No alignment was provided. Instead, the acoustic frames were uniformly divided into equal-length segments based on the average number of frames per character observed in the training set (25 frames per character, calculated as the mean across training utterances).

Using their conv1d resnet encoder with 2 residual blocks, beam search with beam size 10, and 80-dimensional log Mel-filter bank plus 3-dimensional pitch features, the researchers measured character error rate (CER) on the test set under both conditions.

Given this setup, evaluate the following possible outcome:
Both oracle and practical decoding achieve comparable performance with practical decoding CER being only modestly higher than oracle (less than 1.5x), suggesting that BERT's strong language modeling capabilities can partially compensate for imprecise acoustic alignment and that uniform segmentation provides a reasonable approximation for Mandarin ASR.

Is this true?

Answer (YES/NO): NO